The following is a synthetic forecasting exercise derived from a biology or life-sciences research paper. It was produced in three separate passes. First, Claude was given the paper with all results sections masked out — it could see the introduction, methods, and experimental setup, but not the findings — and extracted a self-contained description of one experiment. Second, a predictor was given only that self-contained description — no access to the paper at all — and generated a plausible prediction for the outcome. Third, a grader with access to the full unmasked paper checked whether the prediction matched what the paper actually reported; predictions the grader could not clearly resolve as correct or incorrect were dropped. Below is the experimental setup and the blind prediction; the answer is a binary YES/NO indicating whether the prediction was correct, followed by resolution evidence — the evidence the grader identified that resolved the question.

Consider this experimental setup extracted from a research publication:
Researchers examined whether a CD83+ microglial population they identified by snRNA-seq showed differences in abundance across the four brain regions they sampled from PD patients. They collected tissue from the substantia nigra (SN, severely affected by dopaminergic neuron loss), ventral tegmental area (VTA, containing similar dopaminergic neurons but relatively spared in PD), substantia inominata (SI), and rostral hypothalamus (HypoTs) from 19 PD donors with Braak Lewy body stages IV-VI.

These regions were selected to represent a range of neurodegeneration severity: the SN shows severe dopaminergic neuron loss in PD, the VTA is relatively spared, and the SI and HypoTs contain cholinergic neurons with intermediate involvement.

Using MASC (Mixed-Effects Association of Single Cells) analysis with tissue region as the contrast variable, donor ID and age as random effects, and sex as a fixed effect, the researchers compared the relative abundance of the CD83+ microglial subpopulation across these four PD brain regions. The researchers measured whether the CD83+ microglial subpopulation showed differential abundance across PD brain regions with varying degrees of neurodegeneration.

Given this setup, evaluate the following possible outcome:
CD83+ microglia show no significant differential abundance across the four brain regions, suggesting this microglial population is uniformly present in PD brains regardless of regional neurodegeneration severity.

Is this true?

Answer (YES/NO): NO